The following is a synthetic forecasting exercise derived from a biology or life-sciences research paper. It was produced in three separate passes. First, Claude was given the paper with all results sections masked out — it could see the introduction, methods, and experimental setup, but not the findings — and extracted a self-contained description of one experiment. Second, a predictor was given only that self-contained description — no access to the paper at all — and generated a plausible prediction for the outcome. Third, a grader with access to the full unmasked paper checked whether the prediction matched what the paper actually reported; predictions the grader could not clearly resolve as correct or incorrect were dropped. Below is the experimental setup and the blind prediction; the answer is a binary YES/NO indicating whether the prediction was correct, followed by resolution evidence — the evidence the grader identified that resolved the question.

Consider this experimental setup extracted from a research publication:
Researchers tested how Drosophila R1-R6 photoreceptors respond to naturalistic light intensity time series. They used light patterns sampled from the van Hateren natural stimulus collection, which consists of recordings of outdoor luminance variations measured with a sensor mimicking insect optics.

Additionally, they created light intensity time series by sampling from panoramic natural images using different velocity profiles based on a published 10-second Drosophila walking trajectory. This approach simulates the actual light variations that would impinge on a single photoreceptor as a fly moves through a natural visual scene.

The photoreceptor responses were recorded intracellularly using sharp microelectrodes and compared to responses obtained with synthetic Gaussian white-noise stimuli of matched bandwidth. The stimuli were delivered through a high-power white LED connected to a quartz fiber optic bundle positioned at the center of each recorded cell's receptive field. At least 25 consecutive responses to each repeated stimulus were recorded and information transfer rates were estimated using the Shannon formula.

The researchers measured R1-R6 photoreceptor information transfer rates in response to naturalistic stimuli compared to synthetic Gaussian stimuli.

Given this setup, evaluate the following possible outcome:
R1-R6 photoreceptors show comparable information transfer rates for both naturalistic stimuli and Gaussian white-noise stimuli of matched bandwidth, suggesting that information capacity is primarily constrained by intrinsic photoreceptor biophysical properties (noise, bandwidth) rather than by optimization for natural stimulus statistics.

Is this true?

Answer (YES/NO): NO